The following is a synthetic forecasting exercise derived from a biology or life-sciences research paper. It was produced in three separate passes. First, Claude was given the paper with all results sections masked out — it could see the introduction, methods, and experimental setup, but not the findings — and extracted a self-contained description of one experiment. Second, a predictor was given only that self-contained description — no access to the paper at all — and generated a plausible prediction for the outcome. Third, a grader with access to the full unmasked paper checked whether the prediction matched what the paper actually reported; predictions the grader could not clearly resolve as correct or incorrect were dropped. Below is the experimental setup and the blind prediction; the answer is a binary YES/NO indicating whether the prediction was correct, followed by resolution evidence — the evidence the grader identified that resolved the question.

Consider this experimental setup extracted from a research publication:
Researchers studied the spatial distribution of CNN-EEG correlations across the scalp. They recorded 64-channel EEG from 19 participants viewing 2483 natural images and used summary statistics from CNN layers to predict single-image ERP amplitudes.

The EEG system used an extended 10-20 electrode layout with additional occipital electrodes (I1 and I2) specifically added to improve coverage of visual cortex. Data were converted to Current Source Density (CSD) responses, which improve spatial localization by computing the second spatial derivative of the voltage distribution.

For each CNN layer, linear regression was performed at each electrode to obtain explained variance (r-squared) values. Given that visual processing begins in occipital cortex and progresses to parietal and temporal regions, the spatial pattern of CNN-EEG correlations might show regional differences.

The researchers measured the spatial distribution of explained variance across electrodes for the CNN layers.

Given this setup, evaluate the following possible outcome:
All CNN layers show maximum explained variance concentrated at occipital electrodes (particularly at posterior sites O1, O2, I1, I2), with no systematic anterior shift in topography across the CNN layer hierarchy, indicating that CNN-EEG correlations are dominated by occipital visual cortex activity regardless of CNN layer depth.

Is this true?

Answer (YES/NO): NO